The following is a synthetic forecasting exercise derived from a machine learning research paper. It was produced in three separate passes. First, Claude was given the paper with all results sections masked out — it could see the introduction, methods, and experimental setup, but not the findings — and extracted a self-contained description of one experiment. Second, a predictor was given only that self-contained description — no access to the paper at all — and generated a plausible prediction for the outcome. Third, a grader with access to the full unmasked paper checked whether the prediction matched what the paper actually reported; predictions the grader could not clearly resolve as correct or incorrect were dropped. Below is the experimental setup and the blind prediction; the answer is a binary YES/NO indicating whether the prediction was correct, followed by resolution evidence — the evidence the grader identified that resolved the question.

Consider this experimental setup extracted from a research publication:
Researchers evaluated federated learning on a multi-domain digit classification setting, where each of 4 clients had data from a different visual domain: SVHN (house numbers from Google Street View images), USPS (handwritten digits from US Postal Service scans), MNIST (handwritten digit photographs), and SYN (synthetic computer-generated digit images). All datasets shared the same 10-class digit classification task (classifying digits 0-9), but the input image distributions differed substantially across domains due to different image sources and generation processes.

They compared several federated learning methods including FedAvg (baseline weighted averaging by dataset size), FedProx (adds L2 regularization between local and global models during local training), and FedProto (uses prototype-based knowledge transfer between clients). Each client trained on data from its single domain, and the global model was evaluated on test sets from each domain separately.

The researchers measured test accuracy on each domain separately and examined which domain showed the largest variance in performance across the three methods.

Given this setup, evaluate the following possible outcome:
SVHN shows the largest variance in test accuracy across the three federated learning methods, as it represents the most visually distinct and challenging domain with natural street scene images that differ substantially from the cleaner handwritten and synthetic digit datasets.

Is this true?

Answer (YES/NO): YES